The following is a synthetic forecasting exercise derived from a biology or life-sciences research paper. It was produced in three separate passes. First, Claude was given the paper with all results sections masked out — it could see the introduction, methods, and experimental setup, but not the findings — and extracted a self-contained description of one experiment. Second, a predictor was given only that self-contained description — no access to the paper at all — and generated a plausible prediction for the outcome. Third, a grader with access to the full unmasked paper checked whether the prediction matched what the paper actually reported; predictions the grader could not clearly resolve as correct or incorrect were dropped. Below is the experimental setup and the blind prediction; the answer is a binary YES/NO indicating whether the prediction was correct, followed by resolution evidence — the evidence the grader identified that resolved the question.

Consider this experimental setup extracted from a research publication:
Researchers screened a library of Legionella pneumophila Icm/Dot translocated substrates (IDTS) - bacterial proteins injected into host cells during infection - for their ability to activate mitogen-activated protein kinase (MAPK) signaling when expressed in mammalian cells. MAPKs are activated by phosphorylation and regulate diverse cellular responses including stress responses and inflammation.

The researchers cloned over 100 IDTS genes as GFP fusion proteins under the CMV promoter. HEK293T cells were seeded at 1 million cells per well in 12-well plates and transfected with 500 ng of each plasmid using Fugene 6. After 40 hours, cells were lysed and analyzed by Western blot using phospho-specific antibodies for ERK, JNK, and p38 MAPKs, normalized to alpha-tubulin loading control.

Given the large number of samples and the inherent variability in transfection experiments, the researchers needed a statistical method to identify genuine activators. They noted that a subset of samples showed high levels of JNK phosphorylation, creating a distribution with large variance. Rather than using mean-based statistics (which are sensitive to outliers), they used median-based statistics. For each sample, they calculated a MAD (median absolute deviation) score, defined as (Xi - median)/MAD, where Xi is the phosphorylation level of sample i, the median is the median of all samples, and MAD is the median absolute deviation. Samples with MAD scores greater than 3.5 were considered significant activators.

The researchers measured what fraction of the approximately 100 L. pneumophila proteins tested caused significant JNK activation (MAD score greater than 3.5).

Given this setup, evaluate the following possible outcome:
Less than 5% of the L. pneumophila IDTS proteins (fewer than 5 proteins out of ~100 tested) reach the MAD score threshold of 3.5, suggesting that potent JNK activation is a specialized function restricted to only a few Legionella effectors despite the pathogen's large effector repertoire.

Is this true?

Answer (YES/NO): NO